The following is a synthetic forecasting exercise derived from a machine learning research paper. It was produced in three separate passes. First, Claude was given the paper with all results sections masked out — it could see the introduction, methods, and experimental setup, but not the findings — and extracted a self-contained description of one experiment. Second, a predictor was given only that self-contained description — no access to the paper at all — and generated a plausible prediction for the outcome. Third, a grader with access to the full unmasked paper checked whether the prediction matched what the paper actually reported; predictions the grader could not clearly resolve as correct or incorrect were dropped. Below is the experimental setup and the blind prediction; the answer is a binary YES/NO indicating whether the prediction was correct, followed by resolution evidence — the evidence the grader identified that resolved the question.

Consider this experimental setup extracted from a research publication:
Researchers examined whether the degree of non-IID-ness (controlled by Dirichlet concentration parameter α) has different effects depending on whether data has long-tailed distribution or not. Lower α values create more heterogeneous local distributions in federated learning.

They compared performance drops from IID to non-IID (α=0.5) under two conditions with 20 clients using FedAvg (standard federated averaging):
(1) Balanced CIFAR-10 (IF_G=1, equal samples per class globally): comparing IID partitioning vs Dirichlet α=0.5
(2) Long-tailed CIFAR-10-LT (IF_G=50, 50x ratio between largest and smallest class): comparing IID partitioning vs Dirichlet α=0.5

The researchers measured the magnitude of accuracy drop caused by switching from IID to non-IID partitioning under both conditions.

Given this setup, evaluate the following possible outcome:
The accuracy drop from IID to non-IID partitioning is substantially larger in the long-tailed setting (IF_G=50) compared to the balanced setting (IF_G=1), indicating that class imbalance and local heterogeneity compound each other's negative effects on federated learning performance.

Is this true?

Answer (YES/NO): YES